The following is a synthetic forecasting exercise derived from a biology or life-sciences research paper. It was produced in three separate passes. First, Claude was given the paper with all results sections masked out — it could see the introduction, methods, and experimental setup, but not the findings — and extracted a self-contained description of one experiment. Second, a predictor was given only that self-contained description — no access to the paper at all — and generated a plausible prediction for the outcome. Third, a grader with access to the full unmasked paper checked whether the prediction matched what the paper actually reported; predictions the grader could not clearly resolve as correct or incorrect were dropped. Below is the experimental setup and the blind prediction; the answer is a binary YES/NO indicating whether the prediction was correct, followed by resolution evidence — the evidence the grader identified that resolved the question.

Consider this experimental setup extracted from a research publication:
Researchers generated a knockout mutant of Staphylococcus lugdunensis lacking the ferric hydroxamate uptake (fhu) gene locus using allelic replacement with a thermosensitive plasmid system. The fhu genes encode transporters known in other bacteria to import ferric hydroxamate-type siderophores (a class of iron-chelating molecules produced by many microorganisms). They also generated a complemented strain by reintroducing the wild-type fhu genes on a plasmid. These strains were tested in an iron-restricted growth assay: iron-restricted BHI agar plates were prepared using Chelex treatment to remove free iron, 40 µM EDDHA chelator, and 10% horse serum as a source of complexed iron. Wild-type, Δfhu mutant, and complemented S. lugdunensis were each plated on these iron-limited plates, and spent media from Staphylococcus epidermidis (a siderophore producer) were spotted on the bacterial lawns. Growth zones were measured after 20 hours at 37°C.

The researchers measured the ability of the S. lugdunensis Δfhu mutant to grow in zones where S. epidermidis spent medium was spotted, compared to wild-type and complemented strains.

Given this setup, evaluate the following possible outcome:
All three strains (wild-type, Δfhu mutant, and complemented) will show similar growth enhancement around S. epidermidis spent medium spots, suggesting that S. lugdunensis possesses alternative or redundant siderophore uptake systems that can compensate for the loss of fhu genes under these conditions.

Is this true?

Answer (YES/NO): NO